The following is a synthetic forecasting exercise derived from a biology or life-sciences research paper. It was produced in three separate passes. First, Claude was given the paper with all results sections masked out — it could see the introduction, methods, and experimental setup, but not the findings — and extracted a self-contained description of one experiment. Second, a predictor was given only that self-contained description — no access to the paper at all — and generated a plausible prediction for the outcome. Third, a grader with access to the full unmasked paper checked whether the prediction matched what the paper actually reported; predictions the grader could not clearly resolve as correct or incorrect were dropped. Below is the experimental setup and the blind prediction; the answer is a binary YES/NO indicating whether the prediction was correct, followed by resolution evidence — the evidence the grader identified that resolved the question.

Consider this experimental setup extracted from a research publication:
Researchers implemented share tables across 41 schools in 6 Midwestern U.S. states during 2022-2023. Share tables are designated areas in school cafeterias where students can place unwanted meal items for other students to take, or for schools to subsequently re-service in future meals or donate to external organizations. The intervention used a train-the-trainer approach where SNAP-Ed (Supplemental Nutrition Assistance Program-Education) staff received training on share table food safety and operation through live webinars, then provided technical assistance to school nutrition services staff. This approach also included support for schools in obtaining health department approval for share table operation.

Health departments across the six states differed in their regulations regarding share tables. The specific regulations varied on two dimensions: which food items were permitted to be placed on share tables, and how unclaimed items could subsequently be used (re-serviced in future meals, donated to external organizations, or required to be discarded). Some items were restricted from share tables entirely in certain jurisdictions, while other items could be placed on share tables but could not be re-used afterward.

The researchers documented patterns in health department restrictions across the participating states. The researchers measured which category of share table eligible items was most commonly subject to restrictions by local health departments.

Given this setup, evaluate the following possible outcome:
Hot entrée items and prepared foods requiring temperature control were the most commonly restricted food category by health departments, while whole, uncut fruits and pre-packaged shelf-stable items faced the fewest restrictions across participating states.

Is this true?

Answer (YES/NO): NO